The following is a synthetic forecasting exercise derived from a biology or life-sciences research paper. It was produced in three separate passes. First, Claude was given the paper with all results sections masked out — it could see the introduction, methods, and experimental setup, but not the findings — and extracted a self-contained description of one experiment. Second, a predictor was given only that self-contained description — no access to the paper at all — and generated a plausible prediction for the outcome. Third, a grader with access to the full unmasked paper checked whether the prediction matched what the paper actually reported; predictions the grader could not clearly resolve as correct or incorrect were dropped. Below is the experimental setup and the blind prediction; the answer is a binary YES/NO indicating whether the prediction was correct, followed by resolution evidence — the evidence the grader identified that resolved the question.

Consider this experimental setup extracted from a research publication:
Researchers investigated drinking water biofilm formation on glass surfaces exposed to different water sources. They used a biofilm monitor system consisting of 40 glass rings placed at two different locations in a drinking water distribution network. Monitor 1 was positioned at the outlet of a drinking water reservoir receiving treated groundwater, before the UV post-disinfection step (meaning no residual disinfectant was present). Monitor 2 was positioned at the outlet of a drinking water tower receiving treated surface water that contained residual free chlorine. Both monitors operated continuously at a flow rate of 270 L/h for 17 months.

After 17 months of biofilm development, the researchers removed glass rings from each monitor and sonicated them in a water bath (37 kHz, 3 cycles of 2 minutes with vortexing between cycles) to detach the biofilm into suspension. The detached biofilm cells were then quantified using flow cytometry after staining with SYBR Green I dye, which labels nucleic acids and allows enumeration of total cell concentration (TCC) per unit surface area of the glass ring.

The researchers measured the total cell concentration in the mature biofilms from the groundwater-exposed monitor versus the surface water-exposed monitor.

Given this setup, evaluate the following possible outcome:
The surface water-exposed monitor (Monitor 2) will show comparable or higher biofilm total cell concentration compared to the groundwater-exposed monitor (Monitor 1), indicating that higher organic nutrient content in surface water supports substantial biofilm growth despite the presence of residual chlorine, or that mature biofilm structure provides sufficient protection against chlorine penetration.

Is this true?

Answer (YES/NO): NO